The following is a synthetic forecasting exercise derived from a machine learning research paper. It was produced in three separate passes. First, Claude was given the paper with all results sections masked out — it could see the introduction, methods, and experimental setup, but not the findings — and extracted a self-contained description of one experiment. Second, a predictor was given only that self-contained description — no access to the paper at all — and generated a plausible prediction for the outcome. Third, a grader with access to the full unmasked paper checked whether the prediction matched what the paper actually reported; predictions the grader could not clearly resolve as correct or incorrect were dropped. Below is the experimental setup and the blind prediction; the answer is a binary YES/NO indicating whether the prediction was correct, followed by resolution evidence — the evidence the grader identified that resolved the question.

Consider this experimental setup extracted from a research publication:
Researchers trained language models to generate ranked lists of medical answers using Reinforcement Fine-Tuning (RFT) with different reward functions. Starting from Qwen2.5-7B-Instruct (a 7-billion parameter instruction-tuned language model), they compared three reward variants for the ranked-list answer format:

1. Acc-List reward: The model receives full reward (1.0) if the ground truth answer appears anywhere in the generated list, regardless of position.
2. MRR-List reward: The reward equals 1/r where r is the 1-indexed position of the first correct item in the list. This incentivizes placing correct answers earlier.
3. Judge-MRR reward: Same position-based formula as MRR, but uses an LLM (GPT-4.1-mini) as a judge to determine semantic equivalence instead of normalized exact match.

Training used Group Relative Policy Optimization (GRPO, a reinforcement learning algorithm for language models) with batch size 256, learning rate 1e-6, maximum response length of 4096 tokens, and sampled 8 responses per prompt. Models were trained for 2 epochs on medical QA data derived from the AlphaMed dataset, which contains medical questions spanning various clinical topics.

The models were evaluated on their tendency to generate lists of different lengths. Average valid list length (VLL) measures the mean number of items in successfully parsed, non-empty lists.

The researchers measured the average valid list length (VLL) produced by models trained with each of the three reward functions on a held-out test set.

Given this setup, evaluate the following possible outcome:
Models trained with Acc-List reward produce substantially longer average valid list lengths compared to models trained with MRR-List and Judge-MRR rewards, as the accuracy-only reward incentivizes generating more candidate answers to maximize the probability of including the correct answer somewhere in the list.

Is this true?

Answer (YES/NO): NO